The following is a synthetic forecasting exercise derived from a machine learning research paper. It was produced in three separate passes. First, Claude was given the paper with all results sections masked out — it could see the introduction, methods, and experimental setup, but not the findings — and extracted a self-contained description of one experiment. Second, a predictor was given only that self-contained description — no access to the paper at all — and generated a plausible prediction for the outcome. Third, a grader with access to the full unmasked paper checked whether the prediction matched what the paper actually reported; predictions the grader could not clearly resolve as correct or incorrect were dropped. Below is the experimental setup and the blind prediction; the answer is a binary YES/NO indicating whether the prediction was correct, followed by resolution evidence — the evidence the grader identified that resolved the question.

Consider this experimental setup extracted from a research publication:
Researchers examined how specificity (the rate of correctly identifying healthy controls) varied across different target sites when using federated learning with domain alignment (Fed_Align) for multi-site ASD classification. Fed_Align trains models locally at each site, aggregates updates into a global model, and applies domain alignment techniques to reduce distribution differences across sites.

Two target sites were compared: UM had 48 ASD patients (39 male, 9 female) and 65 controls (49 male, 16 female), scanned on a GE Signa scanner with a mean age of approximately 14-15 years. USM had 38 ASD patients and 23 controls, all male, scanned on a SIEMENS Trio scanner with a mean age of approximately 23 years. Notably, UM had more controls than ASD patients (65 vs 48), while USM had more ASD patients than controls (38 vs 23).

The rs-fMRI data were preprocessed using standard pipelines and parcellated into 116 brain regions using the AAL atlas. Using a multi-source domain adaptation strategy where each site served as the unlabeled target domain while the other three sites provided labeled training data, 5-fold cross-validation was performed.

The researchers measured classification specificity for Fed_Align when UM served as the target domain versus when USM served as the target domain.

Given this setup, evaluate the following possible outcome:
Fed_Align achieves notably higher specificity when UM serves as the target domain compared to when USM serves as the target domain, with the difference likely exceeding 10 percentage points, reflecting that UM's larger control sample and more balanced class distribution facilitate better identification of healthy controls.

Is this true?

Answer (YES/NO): YES